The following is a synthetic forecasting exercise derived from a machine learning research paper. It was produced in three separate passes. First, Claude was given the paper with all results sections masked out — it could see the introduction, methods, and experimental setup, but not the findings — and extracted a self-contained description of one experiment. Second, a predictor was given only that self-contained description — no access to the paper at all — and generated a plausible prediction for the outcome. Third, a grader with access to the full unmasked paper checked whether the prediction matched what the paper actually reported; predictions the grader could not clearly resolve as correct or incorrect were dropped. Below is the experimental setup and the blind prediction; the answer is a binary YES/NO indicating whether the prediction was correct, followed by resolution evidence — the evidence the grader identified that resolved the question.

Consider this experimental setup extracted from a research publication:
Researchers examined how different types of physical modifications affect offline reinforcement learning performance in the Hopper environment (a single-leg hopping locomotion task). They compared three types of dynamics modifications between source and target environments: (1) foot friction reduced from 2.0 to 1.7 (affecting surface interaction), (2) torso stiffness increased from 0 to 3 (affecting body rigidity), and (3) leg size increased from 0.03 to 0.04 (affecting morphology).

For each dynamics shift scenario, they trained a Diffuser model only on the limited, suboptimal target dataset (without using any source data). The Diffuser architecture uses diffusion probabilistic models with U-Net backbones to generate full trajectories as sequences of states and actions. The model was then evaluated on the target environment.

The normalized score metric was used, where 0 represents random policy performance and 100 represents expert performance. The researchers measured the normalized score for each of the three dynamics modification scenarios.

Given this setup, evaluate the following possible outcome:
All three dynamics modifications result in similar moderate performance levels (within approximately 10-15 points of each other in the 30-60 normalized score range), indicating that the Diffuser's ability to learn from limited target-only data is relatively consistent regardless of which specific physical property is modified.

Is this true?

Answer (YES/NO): NO